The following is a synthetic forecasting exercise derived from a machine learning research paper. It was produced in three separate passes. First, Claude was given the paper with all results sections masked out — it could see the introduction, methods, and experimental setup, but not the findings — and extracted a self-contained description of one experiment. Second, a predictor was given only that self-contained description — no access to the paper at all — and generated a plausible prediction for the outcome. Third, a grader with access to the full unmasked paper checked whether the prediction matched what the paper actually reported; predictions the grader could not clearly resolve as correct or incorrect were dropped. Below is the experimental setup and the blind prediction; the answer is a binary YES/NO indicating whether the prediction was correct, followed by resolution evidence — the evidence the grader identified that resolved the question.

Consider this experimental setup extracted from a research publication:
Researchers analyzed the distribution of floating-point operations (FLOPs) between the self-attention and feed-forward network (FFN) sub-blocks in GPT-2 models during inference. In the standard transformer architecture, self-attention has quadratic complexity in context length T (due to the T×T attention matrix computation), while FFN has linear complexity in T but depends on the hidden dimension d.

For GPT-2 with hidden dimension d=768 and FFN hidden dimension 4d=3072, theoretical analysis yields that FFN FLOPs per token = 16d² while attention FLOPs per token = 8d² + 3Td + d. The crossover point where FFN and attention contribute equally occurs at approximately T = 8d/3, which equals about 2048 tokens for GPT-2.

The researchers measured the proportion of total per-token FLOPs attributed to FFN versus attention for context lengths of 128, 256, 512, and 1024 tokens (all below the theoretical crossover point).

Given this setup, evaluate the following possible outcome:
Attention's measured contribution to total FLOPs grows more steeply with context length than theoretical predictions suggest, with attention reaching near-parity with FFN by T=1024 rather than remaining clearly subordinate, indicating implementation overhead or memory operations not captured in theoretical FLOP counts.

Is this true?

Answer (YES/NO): NO